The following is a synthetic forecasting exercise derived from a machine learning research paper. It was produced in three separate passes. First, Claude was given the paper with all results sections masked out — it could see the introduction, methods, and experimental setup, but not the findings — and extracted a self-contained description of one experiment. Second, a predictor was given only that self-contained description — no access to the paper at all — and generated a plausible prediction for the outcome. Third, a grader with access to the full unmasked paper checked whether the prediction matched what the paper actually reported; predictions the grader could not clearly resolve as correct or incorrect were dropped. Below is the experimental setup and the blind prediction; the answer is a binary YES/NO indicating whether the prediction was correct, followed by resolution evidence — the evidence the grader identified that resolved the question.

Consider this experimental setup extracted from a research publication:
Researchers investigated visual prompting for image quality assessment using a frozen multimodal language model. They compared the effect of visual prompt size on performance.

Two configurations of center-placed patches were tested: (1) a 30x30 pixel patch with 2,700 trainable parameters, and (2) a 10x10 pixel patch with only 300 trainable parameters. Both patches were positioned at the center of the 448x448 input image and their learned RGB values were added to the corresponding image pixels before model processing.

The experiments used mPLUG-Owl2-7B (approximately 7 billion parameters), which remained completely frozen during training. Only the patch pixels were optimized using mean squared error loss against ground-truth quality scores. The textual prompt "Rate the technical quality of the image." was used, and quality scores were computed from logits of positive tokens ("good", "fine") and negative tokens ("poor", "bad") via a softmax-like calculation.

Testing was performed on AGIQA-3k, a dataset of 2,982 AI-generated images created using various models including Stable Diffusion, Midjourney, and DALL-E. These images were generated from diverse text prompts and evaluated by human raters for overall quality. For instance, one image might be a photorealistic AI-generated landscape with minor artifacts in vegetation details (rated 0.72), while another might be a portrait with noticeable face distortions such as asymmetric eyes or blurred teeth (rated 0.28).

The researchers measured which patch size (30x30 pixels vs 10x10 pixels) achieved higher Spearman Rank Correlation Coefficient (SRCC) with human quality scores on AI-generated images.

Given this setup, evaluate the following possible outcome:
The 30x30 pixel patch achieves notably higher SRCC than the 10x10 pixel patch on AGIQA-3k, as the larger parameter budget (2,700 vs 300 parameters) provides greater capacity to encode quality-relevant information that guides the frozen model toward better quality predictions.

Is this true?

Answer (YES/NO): YES